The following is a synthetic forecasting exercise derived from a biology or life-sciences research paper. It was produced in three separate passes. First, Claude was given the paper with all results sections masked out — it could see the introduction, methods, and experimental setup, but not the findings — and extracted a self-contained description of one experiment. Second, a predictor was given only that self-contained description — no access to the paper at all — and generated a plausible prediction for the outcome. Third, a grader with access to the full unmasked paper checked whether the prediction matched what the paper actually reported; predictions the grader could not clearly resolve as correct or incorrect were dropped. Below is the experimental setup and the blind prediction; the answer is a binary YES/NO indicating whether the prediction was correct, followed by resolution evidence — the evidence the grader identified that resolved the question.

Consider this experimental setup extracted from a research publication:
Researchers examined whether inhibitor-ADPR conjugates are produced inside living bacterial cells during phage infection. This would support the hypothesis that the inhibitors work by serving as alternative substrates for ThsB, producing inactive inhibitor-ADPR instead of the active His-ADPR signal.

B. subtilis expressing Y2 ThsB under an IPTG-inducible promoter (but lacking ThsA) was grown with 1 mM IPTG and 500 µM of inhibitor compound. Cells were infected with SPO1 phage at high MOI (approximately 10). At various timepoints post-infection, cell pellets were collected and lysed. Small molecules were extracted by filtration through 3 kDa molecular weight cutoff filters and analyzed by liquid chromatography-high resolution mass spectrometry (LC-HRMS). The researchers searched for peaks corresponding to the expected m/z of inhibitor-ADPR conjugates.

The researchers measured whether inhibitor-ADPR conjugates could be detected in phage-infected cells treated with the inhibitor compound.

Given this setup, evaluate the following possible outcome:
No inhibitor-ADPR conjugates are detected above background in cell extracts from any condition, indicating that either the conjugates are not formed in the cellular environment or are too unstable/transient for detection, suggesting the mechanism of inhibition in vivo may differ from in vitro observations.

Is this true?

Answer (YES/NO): NO